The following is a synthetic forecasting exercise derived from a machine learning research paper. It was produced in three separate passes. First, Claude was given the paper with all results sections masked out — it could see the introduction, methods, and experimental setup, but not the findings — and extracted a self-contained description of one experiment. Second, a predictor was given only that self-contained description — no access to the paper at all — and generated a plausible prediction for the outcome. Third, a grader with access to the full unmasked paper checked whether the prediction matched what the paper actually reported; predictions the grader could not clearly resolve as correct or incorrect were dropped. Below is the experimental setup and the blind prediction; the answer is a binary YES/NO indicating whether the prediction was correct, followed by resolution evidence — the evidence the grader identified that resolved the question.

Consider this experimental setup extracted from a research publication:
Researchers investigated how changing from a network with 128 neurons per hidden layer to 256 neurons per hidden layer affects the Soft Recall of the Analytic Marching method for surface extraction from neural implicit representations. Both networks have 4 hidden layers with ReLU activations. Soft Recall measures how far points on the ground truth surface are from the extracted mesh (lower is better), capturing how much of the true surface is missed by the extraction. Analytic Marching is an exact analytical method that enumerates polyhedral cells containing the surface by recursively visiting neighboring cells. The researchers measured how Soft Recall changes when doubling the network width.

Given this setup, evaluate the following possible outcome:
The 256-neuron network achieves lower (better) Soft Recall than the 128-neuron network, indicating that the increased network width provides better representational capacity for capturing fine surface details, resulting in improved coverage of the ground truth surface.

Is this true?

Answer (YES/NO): NO